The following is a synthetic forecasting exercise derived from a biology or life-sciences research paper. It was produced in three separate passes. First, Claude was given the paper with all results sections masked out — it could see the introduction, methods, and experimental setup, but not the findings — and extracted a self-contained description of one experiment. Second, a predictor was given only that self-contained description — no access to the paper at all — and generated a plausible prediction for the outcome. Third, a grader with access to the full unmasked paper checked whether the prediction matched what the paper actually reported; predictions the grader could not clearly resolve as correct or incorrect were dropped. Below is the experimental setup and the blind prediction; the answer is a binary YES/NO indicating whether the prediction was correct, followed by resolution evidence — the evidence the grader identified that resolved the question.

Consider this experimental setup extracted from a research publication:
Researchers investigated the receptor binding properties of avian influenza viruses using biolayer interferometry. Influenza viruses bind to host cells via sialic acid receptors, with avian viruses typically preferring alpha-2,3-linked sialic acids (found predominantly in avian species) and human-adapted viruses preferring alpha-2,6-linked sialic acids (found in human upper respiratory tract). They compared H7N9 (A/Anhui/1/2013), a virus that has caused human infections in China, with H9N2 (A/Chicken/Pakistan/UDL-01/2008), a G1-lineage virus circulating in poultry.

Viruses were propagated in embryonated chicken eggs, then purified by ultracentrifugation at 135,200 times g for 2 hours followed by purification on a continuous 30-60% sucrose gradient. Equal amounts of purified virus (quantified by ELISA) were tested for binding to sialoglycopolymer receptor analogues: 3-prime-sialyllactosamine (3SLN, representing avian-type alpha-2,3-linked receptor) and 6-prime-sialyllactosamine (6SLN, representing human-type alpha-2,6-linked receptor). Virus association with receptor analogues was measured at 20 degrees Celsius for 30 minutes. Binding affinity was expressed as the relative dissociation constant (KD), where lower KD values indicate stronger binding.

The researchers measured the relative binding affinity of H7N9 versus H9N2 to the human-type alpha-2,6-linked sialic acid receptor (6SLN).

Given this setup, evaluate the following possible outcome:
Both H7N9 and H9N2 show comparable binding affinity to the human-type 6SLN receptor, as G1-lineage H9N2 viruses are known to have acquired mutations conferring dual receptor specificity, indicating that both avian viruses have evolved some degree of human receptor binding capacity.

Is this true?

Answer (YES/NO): NO